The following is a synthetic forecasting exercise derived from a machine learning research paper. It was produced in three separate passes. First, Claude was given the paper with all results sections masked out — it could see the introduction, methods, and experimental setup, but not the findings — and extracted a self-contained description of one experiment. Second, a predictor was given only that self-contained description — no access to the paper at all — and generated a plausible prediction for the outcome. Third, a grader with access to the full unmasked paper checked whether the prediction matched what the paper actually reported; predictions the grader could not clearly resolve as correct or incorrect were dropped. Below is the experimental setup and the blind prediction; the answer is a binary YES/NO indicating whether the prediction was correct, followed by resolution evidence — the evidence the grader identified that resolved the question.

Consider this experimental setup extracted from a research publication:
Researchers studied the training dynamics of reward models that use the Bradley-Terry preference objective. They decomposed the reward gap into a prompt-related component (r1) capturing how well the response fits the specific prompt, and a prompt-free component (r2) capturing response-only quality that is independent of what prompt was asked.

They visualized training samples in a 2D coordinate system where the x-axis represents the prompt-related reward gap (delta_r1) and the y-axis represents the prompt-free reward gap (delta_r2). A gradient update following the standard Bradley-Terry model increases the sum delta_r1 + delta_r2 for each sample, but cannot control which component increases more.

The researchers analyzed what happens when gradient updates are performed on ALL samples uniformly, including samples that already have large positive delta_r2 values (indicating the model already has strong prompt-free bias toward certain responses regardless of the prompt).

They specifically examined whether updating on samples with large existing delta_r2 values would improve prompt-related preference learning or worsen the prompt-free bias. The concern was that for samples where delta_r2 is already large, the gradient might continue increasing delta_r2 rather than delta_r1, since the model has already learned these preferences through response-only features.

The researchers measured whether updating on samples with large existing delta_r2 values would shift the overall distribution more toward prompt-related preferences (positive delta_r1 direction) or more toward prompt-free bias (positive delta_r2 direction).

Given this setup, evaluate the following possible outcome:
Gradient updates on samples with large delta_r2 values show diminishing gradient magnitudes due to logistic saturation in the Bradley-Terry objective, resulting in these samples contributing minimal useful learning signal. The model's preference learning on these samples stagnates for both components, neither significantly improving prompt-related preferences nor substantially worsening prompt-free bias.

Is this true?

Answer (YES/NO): NO